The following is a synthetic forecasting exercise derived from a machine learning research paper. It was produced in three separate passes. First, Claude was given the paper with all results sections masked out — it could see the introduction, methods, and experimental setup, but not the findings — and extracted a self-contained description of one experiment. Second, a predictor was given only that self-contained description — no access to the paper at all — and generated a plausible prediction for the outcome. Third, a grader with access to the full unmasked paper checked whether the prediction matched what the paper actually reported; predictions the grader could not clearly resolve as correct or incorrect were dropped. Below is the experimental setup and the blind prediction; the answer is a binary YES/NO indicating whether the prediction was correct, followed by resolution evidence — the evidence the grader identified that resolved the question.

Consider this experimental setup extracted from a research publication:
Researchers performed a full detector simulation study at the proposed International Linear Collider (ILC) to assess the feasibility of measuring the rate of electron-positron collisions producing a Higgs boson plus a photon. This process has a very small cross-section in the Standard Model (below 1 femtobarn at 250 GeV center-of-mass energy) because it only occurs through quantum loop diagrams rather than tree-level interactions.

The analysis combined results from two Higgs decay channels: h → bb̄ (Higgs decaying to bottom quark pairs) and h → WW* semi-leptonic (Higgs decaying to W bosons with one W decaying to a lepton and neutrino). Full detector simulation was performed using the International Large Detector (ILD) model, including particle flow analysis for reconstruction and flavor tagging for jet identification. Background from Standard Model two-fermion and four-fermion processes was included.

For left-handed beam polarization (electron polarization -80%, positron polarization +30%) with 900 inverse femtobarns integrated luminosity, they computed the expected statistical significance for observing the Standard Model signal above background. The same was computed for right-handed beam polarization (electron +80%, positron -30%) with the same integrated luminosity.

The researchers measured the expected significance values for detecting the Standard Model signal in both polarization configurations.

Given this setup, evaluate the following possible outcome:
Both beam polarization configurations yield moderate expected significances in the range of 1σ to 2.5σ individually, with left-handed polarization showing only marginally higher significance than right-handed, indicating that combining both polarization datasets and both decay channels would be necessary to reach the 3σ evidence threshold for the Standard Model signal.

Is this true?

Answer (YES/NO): NO